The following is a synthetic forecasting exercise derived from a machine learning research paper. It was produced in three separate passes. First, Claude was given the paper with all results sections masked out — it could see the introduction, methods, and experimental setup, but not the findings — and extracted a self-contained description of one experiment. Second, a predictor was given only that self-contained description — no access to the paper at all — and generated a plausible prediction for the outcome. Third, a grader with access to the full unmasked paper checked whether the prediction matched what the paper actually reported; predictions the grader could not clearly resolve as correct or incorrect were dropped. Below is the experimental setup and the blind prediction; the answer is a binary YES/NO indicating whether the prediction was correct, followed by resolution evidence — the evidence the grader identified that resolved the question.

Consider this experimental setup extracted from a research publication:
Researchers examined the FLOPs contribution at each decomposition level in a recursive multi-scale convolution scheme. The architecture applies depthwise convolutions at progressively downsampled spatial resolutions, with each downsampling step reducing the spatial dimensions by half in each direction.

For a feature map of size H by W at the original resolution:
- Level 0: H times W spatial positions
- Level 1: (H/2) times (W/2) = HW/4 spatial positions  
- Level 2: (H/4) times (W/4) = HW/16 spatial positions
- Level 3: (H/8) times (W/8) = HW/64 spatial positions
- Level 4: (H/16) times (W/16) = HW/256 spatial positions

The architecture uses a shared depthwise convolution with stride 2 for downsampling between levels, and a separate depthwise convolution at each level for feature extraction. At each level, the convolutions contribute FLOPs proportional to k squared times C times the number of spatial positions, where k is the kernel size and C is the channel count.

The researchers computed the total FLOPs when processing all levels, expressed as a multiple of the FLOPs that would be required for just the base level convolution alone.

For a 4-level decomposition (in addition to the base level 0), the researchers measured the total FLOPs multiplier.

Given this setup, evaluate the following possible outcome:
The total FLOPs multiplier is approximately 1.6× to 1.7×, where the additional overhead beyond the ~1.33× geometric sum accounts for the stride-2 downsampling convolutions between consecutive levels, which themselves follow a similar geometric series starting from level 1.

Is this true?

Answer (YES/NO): YES